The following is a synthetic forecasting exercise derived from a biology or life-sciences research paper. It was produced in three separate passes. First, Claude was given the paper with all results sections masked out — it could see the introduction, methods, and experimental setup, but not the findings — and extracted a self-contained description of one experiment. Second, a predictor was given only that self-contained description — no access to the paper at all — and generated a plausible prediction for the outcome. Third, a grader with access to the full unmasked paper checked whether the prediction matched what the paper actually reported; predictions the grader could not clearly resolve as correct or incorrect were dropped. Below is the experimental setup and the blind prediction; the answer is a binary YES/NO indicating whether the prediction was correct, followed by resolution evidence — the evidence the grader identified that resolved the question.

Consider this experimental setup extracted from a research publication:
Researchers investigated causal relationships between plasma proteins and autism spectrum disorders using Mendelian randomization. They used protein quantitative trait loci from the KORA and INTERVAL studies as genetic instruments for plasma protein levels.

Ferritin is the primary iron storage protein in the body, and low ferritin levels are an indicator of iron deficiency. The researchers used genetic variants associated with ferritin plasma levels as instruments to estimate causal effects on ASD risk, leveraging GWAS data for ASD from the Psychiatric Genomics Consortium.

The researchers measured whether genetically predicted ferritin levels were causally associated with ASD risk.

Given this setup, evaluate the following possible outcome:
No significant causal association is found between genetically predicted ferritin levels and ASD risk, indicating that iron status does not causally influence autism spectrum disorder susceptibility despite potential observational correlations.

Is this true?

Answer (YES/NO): NO